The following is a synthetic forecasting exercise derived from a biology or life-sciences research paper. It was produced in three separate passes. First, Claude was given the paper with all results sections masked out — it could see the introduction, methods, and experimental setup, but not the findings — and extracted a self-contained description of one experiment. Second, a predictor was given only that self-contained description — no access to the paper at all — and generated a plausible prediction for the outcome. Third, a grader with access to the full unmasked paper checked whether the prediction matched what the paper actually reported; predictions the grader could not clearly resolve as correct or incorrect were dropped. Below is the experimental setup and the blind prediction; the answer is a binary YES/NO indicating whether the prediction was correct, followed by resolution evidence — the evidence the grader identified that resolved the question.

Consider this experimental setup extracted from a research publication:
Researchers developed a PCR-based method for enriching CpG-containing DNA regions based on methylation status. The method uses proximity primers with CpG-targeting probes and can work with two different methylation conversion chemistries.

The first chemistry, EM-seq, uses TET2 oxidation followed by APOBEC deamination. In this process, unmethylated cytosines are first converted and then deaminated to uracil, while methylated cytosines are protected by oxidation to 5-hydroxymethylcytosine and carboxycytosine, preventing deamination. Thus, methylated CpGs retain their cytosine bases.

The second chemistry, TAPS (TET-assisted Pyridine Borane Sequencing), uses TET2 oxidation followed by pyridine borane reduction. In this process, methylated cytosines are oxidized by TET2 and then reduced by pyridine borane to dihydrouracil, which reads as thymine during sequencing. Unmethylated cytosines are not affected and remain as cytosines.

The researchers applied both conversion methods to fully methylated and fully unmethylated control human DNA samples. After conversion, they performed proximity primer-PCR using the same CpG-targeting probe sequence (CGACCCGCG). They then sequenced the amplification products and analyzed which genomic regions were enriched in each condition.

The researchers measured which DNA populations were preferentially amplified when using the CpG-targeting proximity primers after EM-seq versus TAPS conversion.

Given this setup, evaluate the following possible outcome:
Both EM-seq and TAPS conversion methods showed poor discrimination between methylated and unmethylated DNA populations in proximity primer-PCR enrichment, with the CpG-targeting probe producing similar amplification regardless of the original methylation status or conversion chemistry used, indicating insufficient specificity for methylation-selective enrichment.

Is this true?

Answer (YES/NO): NO